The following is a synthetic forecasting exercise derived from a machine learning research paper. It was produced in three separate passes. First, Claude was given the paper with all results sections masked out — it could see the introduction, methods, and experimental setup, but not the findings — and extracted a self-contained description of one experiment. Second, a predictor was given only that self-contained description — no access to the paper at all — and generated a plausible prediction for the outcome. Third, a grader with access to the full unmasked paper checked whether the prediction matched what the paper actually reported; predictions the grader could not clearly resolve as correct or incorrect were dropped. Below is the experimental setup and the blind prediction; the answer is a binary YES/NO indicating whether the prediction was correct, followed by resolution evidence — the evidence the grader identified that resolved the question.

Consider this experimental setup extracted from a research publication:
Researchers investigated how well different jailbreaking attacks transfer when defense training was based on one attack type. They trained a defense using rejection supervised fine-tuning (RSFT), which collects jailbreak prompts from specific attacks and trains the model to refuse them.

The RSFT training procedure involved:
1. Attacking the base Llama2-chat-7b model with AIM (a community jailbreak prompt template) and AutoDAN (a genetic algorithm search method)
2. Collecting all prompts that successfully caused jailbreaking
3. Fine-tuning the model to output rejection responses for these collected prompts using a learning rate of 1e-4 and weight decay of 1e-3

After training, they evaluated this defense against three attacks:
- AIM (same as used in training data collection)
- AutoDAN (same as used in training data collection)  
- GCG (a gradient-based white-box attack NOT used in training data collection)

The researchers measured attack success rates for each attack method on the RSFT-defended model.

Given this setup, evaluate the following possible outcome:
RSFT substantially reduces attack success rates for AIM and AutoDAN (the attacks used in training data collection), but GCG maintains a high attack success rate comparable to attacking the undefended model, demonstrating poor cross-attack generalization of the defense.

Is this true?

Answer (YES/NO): NO